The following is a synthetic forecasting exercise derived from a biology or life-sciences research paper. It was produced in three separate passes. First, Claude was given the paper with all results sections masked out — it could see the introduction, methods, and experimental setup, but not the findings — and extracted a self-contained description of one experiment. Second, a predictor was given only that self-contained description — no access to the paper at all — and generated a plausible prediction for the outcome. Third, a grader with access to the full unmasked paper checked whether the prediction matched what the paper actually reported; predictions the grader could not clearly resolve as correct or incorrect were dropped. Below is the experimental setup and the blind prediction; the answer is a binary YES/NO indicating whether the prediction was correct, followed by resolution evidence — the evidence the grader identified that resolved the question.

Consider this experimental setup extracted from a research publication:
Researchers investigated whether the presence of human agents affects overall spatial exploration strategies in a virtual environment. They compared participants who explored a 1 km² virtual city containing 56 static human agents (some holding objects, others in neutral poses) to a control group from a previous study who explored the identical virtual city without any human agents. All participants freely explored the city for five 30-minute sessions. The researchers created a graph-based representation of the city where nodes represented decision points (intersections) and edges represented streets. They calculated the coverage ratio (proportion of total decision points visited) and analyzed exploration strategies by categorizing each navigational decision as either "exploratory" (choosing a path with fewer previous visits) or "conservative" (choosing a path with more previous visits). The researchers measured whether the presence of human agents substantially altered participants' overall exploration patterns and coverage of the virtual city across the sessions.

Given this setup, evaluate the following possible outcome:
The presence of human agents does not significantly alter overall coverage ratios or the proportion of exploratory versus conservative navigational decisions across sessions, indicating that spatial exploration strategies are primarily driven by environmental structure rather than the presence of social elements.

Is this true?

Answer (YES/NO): YES